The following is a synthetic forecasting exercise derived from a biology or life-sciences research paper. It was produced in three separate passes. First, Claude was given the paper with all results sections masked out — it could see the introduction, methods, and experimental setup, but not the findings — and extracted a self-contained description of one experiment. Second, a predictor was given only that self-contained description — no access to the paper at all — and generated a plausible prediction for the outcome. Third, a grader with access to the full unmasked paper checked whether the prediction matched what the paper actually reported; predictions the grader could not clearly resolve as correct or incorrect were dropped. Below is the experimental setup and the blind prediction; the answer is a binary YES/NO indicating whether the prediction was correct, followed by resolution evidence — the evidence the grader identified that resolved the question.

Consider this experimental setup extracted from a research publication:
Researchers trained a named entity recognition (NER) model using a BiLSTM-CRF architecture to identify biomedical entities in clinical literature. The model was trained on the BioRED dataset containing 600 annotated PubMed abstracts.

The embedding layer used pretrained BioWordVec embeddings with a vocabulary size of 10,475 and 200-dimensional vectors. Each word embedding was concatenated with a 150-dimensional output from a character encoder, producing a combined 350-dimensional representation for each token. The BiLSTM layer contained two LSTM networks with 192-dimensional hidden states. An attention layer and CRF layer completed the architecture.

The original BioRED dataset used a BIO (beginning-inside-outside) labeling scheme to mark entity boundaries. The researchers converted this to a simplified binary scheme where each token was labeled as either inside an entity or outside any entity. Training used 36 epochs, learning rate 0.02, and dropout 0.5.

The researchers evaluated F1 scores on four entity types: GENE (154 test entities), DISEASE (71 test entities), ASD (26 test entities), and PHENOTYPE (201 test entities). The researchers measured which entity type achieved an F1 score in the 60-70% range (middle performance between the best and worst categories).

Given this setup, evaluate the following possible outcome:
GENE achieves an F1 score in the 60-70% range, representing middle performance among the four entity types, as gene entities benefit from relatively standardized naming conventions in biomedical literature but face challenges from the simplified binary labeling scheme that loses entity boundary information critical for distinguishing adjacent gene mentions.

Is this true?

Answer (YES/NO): NO